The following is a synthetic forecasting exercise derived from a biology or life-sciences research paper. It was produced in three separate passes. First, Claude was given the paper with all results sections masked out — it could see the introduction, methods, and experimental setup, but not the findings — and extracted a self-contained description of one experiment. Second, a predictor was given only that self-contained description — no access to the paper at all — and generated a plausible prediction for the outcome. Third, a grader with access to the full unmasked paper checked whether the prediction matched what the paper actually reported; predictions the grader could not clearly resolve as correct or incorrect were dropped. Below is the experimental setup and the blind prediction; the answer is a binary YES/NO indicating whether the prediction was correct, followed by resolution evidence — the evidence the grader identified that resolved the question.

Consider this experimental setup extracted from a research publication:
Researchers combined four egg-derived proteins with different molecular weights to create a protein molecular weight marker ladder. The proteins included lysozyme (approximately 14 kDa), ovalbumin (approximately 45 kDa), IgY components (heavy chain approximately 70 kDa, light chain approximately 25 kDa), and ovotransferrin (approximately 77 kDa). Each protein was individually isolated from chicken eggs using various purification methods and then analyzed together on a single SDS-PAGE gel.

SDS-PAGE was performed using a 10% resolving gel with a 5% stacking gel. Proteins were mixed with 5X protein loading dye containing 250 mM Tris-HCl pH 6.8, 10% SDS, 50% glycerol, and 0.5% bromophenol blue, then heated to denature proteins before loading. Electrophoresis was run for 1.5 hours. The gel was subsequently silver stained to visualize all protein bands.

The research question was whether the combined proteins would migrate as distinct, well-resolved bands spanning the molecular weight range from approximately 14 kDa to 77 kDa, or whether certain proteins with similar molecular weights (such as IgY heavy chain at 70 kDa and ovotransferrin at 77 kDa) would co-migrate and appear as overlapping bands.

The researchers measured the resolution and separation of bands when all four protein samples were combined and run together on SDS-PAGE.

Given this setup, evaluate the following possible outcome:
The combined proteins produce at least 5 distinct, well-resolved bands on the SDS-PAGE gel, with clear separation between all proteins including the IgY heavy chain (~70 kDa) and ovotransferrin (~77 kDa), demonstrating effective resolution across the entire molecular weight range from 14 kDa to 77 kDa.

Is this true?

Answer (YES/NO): NO